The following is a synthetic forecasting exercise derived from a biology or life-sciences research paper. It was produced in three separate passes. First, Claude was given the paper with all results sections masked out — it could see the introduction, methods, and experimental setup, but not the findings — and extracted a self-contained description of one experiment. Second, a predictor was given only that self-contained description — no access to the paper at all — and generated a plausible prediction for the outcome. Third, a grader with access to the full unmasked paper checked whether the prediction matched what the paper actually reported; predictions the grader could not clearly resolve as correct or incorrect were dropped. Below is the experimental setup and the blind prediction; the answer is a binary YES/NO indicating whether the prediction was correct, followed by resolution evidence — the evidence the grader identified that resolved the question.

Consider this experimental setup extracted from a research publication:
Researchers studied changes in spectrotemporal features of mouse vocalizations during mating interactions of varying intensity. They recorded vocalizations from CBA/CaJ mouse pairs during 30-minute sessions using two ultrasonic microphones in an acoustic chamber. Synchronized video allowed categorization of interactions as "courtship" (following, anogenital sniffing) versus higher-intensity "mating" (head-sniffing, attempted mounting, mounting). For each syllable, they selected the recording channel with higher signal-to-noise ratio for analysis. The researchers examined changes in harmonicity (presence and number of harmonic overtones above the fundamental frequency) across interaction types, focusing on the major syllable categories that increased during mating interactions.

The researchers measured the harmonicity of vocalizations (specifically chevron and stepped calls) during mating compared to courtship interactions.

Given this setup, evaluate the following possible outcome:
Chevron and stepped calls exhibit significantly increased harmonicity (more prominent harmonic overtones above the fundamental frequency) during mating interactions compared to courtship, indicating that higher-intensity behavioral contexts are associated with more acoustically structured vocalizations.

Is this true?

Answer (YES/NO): YES